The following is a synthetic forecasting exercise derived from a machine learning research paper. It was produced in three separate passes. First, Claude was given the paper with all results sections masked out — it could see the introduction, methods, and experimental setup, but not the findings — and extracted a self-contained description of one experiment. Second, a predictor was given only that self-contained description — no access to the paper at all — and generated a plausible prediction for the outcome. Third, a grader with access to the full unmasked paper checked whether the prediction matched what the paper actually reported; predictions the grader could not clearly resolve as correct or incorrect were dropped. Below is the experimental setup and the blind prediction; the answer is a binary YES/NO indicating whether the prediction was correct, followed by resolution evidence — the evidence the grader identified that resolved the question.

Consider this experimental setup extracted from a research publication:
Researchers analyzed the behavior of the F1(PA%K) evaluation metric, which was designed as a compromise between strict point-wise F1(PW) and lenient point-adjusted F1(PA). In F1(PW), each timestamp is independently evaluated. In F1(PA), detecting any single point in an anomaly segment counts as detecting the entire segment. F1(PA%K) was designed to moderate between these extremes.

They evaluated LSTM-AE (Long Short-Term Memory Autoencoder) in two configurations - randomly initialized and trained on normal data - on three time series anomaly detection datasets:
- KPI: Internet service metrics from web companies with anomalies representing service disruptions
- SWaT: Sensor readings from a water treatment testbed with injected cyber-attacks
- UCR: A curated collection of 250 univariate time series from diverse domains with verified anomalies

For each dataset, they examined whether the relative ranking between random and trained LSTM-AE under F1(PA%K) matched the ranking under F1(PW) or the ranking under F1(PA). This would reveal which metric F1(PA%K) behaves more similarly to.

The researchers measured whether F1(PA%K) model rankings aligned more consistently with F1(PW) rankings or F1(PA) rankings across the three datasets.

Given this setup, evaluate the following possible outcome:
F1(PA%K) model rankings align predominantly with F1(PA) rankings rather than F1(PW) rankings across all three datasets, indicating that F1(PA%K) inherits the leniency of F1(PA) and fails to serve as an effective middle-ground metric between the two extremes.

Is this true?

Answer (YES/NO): NO